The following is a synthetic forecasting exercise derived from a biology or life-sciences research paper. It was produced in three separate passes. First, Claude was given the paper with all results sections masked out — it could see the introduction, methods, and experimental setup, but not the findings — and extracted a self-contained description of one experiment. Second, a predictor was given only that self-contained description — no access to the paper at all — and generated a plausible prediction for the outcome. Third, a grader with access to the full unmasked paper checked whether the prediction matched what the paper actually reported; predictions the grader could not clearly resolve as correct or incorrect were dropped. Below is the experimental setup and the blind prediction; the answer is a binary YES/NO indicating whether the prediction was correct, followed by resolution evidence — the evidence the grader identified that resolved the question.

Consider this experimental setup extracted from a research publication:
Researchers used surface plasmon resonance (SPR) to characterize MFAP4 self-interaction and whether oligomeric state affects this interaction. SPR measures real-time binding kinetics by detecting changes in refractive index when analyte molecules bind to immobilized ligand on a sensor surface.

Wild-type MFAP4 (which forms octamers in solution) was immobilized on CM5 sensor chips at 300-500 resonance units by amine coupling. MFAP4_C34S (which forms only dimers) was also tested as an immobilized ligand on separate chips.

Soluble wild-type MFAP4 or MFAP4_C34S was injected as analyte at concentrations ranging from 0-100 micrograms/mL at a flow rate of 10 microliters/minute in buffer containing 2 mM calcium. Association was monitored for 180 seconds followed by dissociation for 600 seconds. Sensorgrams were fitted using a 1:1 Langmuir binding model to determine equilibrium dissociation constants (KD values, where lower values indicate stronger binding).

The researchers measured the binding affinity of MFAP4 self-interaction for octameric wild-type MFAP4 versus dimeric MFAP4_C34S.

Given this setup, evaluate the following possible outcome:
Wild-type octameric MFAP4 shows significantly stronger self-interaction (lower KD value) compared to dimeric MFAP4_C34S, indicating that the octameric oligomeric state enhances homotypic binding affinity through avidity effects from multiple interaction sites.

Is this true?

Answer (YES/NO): NO